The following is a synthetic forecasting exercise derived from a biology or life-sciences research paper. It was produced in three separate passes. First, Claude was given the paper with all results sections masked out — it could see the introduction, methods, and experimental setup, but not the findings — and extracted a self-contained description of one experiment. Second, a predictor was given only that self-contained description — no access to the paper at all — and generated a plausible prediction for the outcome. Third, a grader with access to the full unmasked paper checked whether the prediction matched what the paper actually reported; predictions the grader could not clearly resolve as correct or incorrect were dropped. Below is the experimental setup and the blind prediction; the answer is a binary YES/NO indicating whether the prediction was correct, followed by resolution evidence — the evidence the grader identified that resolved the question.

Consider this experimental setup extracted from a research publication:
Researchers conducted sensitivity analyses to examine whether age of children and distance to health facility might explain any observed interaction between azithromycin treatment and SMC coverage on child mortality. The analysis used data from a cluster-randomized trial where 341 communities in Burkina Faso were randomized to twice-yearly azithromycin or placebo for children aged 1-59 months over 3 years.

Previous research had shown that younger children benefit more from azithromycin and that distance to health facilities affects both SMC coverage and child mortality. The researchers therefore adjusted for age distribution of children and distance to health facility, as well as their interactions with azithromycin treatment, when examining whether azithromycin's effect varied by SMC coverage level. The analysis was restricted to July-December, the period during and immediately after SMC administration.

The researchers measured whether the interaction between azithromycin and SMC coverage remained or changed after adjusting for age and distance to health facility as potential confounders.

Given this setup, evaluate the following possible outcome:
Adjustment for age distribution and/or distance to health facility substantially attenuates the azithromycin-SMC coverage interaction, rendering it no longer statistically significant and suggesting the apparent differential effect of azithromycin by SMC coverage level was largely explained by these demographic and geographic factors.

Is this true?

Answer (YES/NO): NO